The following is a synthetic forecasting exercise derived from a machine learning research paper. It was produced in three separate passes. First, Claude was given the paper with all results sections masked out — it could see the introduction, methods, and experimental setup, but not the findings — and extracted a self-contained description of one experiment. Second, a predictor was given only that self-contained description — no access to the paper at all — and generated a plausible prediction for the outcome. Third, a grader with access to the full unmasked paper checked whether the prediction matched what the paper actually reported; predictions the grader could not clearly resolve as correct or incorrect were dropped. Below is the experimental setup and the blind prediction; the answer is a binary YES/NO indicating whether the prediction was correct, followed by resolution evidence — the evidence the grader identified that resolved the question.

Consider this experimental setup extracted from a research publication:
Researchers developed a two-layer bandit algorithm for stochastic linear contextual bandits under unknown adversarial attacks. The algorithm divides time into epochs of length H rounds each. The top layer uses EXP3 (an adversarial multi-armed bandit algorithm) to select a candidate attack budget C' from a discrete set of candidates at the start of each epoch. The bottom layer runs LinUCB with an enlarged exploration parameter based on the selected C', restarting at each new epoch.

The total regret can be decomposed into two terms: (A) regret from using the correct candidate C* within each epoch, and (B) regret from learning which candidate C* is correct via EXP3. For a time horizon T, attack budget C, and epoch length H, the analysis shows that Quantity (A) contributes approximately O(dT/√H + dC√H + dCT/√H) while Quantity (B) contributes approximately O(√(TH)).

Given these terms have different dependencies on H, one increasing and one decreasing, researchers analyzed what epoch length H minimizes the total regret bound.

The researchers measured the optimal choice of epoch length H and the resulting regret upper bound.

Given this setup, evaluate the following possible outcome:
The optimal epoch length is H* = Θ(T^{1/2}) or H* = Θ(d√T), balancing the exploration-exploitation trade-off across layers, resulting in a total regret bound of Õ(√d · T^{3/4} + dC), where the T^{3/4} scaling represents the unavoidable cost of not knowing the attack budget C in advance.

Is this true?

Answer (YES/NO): NO